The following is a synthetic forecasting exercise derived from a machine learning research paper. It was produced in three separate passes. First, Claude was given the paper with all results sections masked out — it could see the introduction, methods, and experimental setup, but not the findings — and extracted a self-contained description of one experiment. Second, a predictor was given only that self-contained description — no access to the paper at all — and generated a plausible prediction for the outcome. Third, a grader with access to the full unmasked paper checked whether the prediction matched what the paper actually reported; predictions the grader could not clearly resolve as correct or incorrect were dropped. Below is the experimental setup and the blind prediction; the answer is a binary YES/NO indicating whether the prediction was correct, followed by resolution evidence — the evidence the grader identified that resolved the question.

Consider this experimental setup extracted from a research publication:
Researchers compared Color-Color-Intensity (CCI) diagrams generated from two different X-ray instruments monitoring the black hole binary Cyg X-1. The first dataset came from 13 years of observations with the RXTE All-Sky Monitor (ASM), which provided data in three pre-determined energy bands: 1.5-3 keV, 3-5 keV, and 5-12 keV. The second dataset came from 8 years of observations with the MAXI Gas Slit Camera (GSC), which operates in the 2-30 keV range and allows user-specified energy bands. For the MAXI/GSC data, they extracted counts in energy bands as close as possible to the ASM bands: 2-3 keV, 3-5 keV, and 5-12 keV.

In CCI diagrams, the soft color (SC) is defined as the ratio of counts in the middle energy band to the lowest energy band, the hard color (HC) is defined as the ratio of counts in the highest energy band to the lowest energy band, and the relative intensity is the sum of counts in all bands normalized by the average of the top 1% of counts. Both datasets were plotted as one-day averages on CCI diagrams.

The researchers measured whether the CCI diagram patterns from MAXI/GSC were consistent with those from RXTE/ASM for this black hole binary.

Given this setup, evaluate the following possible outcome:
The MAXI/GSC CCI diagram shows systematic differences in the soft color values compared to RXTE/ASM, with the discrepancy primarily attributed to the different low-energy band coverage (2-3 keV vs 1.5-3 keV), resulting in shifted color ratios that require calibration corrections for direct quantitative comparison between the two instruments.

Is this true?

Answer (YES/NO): NO